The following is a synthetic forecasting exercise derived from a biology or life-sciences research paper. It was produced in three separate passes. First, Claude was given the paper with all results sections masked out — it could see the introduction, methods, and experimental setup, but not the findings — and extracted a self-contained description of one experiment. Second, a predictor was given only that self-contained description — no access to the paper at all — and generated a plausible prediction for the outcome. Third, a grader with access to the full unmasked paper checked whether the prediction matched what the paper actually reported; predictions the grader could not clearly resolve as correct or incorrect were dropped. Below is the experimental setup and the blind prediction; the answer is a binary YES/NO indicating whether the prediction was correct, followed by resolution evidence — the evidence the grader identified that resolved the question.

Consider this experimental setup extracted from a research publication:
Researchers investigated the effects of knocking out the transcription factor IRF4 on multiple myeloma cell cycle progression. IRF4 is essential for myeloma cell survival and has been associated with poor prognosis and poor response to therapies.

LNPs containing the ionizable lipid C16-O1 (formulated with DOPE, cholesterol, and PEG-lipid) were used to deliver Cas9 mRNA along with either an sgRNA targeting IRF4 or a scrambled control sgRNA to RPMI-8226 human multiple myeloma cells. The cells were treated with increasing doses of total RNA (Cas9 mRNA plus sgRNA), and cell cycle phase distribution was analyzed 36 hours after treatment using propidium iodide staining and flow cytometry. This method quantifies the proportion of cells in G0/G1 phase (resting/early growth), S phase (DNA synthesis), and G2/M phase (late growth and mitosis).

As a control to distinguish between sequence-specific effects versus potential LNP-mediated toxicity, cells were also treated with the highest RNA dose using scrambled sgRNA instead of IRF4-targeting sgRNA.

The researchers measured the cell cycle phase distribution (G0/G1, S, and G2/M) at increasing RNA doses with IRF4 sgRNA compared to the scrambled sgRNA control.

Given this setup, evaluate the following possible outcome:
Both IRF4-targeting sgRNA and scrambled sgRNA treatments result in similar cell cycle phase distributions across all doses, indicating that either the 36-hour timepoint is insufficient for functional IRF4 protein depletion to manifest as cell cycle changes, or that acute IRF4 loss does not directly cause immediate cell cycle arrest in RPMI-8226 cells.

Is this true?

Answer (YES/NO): NO